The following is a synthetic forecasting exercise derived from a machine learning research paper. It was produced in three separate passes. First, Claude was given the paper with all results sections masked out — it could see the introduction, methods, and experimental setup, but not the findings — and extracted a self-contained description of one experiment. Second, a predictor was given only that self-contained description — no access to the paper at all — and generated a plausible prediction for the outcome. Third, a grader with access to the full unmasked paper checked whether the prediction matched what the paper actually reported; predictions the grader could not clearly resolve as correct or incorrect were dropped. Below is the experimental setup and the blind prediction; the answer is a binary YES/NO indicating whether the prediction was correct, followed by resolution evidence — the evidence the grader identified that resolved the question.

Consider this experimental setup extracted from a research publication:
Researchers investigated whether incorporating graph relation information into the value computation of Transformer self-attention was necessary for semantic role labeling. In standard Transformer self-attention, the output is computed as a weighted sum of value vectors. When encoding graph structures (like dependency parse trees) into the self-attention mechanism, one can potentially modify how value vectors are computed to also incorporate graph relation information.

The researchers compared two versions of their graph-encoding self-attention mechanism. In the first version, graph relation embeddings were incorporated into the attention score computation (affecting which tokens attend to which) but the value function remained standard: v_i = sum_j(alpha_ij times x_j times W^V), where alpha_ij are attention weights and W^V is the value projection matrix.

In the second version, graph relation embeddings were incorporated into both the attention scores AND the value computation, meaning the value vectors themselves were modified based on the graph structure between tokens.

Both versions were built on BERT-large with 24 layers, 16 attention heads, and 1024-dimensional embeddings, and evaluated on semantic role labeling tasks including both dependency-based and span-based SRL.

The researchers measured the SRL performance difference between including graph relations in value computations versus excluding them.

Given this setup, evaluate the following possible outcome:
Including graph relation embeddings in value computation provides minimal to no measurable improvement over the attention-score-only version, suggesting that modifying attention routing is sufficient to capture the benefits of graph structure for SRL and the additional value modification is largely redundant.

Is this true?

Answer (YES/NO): YES